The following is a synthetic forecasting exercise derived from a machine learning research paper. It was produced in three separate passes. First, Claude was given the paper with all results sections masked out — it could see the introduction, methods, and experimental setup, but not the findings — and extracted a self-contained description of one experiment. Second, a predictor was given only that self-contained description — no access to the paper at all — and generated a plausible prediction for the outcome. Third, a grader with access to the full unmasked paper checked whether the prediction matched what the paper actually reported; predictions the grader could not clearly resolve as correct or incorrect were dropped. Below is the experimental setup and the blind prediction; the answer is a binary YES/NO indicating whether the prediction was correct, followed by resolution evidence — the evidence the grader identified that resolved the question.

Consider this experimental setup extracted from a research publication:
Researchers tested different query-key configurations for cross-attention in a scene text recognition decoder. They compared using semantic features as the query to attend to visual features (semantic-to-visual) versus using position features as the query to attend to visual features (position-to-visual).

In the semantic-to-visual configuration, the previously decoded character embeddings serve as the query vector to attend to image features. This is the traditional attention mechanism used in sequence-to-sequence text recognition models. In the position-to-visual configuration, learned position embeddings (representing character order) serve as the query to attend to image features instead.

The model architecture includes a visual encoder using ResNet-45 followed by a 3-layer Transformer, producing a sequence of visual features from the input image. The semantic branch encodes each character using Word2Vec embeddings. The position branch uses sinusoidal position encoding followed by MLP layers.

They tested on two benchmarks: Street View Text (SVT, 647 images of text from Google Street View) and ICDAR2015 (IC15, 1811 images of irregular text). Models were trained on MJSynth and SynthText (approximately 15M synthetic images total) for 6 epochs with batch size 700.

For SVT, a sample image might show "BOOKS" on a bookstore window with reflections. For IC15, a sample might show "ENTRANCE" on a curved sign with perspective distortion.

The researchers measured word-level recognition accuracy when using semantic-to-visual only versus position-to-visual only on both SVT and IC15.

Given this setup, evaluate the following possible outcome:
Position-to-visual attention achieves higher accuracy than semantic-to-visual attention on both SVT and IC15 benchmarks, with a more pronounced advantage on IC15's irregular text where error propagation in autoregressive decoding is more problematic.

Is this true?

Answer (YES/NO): NO